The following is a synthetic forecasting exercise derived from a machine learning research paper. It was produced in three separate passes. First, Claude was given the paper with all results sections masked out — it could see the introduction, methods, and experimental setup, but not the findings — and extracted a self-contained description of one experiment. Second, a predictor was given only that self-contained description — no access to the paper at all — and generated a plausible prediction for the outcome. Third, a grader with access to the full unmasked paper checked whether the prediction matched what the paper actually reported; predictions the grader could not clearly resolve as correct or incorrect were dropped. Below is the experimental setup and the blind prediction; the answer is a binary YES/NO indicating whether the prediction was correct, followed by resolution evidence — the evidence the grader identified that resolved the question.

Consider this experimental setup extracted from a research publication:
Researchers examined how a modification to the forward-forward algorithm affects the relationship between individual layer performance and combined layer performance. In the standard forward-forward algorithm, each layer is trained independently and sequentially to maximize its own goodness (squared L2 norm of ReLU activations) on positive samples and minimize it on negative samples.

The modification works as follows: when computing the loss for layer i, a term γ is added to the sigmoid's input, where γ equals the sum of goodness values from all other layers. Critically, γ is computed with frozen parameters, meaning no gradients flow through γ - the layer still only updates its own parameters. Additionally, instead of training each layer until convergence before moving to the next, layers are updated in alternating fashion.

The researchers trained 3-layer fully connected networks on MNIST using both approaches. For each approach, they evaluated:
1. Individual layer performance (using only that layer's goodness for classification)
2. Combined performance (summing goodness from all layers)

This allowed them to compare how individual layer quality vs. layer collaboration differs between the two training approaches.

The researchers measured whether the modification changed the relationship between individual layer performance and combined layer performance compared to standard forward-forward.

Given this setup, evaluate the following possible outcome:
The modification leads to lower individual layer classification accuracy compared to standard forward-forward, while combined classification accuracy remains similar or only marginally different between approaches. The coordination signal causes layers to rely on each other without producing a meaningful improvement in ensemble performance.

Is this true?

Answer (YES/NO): NO